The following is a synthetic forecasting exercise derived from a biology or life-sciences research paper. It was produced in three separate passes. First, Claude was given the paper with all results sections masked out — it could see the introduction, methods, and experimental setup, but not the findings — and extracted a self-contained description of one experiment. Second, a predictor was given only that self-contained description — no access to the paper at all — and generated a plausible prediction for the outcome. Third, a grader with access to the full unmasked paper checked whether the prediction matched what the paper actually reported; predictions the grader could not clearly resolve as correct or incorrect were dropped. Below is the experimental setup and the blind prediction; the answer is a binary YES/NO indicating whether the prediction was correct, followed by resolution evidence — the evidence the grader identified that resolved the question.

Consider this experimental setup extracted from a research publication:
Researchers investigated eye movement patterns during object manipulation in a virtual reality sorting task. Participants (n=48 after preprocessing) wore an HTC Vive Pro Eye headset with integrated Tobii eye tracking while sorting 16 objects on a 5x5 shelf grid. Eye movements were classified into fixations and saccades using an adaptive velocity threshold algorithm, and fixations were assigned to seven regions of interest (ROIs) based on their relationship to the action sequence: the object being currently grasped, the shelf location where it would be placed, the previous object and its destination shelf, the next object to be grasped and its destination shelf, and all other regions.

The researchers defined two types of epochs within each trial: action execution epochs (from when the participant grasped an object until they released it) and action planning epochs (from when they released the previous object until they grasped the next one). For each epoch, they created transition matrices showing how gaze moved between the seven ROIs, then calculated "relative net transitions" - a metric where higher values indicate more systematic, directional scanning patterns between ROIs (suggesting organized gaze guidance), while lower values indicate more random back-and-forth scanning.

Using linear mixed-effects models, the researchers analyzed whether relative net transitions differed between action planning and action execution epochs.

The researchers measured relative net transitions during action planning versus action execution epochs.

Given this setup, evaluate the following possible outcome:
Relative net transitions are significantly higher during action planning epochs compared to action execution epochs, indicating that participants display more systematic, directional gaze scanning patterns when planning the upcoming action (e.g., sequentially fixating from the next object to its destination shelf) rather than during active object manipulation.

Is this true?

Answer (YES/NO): NO